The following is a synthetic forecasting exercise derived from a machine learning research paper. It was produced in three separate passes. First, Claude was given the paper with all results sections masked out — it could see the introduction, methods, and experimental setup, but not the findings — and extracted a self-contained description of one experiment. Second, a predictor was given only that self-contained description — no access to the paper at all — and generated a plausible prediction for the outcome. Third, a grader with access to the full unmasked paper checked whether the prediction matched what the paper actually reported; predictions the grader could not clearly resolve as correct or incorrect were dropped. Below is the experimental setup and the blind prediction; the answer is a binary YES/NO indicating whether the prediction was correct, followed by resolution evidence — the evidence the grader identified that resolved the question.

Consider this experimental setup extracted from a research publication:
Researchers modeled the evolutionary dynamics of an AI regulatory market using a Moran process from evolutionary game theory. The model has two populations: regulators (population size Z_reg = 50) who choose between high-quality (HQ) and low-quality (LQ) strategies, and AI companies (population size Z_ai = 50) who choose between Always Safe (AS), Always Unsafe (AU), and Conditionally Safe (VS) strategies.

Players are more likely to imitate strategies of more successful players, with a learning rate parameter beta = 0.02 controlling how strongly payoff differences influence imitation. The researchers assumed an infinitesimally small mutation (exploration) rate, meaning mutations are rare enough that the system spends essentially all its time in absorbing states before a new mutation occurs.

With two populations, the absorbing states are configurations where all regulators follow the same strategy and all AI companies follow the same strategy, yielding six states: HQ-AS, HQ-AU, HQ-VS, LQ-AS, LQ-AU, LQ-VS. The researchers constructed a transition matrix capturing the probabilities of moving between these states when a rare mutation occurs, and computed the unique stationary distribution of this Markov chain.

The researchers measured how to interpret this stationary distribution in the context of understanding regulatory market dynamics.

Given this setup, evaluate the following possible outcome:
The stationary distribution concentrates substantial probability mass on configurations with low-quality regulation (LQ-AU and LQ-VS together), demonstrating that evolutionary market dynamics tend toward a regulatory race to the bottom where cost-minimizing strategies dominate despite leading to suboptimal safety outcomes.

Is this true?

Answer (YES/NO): NO